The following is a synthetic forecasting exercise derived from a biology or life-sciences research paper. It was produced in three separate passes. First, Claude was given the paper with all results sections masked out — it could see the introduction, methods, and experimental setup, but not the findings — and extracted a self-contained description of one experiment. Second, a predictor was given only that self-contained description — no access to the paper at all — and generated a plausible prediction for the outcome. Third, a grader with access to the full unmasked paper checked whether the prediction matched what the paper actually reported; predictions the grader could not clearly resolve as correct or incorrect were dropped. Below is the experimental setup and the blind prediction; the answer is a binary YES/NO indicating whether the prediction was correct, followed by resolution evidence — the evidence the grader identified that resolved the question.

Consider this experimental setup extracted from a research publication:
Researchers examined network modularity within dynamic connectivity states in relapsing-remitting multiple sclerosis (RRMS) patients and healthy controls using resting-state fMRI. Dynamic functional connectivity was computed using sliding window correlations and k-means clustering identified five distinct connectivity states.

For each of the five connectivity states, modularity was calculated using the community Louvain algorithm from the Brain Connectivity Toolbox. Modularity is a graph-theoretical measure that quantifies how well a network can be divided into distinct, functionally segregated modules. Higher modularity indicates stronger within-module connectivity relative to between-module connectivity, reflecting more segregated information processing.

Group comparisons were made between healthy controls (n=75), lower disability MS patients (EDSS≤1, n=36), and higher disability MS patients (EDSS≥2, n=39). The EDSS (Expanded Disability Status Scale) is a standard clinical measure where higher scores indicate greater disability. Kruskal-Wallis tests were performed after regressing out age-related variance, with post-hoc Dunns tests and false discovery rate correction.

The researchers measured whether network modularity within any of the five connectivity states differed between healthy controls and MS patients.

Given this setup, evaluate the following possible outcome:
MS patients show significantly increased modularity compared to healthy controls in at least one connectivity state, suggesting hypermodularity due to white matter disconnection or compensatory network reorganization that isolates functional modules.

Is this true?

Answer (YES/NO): NO